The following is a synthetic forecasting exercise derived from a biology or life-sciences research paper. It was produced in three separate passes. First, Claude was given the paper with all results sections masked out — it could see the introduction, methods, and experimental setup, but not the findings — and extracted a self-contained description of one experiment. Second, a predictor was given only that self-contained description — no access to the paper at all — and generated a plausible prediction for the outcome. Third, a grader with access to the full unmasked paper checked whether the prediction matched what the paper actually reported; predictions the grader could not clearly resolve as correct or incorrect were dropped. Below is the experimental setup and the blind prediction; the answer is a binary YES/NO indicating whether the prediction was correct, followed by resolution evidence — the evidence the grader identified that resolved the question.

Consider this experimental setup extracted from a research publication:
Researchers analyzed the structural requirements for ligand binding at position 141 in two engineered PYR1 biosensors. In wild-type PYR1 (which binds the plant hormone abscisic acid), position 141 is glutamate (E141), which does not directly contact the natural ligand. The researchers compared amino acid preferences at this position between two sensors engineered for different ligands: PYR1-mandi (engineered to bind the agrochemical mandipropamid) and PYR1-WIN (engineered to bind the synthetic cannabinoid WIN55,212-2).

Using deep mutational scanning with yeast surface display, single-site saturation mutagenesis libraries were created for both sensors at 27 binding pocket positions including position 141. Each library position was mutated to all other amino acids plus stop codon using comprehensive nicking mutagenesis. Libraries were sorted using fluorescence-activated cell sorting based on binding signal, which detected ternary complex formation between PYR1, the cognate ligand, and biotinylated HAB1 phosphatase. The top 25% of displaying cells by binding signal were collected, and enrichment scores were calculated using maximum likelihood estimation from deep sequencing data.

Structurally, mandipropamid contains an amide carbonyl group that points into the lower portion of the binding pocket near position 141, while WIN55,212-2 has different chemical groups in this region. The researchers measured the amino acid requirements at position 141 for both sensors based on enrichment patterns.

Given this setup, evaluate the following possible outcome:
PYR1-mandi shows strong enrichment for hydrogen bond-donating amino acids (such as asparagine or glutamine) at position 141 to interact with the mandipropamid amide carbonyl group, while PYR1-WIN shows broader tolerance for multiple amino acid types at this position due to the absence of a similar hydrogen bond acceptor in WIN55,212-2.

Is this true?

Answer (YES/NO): NO